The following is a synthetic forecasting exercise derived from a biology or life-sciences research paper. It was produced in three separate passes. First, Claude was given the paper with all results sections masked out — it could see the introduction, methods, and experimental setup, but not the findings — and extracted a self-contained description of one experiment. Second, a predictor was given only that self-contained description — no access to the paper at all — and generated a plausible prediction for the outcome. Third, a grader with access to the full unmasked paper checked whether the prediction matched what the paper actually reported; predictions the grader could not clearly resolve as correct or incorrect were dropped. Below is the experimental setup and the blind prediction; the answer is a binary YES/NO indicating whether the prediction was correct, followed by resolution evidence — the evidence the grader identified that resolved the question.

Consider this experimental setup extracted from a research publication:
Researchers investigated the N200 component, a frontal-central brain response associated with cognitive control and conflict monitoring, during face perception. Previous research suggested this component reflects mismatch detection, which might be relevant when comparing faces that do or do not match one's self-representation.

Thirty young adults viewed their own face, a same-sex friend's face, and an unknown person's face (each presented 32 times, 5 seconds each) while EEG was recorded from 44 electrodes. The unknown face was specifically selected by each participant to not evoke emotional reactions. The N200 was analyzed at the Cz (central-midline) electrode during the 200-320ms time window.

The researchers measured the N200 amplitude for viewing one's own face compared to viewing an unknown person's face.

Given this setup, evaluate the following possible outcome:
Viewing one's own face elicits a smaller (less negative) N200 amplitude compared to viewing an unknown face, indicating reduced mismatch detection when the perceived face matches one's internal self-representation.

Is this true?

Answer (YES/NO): YES